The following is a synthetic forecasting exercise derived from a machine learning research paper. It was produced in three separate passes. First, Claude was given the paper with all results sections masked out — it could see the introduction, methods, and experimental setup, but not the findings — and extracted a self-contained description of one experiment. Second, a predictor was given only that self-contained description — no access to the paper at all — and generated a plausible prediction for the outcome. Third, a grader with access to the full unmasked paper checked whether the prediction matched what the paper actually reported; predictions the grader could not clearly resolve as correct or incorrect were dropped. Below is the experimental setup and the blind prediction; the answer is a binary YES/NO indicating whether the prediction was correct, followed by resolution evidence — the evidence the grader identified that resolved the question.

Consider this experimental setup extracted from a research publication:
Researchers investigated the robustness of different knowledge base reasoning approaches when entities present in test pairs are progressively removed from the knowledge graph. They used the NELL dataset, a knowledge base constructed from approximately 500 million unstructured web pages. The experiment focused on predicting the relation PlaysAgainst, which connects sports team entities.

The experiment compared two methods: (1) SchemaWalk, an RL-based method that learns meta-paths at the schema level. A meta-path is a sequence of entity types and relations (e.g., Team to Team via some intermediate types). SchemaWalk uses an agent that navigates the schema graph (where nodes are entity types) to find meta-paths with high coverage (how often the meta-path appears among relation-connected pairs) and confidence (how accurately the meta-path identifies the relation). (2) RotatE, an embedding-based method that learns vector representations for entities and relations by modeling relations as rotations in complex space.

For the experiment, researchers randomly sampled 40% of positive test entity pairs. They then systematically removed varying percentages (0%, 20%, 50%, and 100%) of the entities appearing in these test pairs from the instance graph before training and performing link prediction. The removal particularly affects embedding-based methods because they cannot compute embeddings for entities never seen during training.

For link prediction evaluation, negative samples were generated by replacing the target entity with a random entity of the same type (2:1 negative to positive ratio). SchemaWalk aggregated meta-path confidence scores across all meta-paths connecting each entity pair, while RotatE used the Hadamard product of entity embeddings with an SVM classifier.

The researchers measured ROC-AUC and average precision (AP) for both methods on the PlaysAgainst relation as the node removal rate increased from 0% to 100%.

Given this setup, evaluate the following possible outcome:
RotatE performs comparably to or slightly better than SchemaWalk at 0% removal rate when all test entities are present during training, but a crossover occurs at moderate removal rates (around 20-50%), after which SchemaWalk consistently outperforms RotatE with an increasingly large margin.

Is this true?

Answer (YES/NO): YES